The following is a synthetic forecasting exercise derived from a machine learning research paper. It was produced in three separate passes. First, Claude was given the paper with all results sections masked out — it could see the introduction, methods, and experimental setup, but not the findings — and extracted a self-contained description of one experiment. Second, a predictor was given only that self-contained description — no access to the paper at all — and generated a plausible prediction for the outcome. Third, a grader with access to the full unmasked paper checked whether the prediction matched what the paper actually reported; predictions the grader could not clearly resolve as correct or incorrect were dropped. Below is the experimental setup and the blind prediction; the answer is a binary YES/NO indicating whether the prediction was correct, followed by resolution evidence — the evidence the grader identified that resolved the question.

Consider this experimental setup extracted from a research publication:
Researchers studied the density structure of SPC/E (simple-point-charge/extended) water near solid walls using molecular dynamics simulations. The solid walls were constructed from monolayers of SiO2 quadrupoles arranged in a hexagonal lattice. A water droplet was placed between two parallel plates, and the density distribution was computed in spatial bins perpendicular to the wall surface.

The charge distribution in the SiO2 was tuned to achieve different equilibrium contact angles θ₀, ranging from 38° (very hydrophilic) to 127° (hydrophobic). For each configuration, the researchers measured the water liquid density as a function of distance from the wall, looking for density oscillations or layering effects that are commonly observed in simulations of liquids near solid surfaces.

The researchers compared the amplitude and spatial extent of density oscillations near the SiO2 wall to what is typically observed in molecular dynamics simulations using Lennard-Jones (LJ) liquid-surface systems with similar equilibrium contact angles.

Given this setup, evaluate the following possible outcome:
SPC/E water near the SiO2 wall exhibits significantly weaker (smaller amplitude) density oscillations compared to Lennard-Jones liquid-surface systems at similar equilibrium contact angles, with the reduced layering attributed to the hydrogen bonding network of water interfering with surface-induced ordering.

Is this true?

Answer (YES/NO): NO